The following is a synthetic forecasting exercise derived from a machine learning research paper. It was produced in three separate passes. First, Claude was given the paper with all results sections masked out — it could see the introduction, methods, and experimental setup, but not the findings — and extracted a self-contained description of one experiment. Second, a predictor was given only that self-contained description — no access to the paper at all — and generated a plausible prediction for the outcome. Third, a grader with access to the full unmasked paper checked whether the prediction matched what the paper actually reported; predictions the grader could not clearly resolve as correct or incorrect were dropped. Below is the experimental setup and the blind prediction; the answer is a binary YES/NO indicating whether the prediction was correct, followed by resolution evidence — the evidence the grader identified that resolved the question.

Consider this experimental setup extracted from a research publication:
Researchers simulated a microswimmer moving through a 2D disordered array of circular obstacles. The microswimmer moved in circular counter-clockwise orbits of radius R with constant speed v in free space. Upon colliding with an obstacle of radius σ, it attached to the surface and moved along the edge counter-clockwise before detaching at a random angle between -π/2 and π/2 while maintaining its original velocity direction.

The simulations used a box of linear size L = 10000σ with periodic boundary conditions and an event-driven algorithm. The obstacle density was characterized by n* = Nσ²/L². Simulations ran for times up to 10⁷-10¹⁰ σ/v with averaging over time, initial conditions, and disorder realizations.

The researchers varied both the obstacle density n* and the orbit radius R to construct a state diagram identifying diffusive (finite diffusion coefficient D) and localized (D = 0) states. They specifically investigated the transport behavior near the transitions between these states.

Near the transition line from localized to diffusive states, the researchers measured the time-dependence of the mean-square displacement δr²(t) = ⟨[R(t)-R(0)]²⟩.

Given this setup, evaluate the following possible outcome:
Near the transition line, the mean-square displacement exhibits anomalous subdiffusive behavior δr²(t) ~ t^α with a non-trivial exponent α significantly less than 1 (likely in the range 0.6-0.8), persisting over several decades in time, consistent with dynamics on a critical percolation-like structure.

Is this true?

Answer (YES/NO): NO